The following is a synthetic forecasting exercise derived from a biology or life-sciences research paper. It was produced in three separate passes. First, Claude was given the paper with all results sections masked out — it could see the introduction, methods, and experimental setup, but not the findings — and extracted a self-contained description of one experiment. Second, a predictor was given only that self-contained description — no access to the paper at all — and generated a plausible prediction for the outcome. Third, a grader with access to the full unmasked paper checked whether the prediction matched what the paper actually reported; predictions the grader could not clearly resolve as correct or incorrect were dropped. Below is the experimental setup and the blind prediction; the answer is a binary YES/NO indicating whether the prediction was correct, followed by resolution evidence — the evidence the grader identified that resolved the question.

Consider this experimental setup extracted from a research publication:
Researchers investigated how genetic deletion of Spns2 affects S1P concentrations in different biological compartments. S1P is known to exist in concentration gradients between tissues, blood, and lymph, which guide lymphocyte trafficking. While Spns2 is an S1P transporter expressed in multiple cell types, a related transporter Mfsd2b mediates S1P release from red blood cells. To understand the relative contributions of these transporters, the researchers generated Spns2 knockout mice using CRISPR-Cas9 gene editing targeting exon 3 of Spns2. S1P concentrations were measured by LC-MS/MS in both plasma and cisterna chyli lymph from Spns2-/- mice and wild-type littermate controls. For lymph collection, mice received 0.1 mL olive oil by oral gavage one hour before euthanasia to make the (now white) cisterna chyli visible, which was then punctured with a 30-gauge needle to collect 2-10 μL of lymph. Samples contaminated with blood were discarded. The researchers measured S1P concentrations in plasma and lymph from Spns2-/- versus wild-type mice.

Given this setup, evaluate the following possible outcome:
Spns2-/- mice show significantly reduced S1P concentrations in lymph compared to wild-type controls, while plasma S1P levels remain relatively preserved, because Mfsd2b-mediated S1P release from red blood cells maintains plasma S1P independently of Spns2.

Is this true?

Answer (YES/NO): YES